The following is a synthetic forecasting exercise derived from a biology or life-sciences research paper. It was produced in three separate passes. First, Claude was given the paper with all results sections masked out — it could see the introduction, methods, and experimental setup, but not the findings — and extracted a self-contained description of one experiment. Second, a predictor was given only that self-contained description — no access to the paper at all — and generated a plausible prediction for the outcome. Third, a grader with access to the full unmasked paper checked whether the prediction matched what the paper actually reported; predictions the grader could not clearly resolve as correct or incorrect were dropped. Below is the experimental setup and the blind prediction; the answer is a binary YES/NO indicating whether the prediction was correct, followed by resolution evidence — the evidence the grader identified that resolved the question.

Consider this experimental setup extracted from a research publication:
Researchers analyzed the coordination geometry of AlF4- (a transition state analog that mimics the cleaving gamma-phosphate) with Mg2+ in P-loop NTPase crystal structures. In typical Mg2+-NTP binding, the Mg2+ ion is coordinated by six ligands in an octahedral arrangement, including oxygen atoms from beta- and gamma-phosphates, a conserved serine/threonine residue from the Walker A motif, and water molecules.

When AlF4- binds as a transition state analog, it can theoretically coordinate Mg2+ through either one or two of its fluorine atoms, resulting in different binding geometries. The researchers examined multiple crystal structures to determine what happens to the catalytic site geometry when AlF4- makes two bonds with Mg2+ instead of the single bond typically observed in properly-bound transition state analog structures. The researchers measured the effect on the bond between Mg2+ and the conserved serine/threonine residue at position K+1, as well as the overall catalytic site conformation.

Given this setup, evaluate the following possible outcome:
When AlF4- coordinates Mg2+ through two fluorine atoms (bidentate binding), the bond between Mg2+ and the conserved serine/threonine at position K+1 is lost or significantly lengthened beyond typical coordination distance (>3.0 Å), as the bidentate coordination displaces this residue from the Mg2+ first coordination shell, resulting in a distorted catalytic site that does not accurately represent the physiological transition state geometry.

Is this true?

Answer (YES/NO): YES